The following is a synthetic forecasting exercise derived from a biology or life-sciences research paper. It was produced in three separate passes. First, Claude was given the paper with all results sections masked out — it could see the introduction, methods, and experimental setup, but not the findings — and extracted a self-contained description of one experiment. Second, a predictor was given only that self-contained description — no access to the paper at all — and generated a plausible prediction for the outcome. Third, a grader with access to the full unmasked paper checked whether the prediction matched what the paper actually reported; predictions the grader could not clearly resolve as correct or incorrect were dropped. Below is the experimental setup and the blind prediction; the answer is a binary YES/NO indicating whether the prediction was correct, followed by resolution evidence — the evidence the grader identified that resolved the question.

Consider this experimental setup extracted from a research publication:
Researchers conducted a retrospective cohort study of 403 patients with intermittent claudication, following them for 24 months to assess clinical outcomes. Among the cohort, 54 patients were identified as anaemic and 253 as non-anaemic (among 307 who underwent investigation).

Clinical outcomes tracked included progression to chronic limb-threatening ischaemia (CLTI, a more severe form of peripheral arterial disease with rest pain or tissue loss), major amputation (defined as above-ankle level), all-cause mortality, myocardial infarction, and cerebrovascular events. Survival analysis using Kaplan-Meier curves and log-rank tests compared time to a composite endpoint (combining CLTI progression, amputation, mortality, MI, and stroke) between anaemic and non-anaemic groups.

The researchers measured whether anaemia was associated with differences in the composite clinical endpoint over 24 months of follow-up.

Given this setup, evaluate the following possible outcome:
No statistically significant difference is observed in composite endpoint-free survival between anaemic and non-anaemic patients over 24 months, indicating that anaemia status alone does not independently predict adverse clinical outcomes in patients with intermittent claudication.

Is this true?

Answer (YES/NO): NO